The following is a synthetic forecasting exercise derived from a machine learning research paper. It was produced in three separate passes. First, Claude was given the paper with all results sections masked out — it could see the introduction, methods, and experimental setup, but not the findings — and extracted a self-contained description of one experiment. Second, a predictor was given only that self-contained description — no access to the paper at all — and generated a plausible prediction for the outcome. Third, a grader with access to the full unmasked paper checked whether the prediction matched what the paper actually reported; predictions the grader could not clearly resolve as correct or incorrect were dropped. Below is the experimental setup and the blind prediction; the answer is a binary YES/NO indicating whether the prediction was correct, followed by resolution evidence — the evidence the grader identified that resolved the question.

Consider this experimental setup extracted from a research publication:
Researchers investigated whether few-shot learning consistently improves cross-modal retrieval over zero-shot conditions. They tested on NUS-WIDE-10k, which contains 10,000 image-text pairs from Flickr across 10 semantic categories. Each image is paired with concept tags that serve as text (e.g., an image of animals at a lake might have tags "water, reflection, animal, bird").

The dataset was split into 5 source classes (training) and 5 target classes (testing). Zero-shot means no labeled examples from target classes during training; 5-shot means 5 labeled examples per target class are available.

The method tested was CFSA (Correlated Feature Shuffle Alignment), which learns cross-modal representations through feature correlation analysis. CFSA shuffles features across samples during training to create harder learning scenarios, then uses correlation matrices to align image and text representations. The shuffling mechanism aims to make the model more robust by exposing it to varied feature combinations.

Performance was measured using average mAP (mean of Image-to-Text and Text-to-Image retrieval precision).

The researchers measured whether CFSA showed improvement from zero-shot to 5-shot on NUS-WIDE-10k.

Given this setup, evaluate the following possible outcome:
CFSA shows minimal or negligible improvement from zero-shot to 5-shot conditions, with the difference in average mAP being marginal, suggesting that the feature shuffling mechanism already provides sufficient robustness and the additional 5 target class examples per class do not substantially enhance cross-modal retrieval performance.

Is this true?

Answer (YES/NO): NO